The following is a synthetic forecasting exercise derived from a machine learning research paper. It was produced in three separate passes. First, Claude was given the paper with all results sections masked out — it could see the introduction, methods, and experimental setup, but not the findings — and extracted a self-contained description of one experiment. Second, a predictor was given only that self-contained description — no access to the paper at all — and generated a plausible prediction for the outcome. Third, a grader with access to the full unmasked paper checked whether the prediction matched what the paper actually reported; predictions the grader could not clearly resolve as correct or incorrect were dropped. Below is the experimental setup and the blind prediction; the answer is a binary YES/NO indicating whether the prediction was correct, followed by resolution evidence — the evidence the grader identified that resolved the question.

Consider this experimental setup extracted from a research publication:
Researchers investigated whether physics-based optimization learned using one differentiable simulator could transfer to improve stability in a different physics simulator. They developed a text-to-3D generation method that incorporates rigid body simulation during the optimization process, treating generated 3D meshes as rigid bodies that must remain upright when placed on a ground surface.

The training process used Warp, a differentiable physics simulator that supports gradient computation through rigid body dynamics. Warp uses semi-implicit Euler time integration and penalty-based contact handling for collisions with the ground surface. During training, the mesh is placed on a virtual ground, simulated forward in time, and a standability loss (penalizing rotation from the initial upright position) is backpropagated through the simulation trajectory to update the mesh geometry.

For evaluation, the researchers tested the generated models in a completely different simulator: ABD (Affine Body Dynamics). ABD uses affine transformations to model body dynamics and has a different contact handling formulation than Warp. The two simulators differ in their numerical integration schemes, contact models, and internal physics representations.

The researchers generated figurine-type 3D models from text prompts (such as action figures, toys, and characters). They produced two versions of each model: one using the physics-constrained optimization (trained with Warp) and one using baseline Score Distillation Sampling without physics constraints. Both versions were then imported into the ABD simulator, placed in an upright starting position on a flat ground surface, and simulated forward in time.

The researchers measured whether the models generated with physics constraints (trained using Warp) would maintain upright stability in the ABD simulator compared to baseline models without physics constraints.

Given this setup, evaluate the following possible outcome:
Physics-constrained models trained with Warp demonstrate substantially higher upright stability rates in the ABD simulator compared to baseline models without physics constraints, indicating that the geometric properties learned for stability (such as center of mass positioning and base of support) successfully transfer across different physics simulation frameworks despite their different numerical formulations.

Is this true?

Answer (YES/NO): YES